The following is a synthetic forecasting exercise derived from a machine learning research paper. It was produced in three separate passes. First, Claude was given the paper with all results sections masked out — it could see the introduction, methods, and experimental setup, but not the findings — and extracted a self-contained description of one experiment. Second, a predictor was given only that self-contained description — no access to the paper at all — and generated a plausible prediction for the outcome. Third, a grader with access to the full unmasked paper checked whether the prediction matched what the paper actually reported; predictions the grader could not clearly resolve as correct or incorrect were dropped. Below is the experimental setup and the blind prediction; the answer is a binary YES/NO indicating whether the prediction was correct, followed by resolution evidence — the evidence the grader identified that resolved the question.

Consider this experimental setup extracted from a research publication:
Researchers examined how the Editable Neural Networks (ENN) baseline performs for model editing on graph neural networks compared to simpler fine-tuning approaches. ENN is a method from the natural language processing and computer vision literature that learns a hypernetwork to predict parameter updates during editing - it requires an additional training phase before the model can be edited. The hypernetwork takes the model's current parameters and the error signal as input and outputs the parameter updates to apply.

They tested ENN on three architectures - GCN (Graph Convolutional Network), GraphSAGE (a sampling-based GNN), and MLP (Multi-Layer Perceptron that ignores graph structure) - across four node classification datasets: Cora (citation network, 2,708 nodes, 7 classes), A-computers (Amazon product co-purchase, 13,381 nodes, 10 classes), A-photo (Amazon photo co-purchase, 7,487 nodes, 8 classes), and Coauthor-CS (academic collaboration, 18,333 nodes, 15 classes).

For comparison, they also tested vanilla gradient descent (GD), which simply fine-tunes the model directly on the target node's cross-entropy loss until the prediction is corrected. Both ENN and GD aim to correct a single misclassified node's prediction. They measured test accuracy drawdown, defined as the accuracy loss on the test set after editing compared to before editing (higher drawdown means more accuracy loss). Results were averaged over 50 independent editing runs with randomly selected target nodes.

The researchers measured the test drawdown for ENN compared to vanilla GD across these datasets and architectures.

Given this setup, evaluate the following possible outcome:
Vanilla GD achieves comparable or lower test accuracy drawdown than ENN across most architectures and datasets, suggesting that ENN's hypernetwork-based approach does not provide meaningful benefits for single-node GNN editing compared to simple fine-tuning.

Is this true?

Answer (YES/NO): YES